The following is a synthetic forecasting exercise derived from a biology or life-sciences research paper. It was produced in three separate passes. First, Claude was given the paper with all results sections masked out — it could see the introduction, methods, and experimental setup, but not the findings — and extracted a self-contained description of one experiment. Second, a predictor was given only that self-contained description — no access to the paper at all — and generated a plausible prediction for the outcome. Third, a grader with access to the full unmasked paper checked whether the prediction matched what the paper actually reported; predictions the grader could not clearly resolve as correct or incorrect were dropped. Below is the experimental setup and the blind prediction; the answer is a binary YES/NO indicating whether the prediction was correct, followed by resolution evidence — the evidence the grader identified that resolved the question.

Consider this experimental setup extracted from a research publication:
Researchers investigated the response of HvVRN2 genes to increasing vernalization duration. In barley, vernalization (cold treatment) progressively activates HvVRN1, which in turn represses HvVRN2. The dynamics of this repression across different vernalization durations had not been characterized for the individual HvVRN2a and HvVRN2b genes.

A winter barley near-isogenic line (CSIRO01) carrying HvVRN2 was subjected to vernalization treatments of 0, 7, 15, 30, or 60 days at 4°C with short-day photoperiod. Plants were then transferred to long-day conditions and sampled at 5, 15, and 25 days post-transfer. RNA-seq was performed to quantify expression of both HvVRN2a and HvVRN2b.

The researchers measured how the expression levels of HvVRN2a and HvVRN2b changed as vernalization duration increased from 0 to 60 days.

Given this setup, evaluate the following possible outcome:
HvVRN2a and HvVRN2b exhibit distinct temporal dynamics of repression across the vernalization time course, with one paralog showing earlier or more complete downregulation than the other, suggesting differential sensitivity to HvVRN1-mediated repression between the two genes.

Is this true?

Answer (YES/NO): YES